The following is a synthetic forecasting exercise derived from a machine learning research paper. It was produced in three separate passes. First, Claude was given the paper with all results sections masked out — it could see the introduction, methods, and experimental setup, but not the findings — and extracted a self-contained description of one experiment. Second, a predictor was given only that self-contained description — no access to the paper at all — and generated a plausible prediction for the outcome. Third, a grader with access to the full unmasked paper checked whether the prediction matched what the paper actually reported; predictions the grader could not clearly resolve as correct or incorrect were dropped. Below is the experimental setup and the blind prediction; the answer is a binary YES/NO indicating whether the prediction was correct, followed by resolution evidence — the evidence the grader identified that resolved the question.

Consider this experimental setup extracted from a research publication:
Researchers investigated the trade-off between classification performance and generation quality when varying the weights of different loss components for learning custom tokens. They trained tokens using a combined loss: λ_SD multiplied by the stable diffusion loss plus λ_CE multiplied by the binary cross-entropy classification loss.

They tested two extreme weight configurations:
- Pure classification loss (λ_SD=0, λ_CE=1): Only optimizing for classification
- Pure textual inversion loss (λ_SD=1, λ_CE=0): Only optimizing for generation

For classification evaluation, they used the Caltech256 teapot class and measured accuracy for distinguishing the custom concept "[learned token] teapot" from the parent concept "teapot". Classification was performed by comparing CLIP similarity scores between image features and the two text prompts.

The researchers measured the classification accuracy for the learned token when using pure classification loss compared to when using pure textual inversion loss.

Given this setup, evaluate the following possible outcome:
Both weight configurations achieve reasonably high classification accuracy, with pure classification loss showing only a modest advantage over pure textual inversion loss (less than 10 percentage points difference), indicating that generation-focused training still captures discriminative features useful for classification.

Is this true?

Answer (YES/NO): NO